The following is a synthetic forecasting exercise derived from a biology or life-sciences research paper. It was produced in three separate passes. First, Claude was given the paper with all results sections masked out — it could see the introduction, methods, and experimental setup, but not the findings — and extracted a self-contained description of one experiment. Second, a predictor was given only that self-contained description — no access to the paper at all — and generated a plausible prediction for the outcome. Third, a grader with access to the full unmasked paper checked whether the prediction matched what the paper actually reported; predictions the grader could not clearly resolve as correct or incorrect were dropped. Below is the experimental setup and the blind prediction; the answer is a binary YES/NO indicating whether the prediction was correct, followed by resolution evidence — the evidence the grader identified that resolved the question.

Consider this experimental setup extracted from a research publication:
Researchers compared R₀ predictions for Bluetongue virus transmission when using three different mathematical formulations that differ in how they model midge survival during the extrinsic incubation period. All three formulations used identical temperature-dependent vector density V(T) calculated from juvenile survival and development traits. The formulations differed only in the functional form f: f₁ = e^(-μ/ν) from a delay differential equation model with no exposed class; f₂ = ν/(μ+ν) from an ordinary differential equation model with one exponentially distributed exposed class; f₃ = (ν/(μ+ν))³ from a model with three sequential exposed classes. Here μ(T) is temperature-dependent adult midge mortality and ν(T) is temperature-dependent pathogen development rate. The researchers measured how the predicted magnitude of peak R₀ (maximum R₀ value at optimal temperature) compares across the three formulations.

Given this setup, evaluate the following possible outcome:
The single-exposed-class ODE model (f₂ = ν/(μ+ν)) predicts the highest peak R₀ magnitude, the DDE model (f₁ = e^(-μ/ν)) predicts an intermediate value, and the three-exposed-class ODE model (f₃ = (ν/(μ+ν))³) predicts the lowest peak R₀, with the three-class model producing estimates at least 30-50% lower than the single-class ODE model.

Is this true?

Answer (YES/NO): NO